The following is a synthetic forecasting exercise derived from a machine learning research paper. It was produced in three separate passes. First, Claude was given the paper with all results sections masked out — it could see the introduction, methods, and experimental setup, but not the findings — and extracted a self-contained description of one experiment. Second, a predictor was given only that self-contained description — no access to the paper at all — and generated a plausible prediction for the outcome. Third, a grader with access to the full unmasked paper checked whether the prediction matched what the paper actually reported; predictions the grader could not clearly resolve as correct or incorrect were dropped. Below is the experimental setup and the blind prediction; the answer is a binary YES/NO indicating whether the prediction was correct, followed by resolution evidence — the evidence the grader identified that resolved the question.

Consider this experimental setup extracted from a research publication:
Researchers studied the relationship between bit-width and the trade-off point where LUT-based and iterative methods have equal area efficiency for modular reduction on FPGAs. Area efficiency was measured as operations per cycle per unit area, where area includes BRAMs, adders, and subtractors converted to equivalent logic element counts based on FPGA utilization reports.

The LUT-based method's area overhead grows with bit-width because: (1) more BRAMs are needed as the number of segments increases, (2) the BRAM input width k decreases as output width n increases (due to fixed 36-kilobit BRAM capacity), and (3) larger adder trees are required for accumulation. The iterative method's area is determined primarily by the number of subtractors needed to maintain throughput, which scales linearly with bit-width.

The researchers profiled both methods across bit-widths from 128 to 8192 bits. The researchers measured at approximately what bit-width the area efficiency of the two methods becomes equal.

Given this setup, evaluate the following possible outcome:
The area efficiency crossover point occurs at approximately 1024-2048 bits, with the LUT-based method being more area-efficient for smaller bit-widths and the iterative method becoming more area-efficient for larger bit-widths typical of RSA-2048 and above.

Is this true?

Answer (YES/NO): YES